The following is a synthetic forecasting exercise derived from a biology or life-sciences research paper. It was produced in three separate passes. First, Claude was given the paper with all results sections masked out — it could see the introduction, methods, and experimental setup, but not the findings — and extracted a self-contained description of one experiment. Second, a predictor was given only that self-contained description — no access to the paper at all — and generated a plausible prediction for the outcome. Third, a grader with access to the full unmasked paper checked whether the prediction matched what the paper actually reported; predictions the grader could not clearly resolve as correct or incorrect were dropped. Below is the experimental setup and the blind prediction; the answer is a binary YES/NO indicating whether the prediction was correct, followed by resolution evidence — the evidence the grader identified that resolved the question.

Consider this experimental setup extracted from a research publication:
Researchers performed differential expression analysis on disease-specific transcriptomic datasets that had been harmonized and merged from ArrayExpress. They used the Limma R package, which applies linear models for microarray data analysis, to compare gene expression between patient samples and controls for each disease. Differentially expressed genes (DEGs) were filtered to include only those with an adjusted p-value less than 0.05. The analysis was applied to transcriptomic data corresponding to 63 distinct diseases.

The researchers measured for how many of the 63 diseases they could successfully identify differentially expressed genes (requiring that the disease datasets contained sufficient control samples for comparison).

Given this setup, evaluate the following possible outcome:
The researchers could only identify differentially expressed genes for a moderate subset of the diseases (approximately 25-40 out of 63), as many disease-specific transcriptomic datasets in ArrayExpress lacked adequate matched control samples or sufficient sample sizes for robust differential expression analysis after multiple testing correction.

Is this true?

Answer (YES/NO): NO